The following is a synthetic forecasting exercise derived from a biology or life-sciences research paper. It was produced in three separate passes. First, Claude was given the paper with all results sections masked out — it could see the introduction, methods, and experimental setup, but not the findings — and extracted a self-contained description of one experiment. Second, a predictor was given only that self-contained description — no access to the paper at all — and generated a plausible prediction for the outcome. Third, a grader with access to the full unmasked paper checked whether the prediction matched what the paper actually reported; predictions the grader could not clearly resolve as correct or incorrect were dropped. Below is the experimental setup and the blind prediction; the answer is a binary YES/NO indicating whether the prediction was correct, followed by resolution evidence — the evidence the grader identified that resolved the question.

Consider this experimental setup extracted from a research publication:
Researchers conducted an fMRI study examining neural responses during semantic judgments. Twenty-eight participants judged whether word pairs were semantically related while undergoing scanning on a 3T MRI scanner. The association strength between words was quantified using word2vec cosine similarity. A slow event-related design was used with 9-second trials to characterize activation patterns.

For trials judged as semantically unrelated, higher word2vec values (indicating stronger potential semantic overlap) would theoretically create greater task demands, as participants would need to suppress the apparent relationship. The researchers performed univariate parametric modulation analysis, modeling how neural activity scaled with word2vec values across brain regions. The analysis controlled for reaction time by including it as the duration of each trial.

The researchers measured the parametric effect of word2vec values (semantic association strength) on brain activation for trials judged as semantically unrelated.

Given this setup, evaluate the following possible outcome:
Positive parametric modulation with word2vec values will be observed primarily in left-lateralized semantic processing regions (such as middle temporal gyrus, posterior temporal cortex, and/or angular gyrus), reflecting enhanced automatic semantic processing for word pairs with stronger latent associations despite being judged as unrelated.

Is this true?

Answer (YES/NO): NO